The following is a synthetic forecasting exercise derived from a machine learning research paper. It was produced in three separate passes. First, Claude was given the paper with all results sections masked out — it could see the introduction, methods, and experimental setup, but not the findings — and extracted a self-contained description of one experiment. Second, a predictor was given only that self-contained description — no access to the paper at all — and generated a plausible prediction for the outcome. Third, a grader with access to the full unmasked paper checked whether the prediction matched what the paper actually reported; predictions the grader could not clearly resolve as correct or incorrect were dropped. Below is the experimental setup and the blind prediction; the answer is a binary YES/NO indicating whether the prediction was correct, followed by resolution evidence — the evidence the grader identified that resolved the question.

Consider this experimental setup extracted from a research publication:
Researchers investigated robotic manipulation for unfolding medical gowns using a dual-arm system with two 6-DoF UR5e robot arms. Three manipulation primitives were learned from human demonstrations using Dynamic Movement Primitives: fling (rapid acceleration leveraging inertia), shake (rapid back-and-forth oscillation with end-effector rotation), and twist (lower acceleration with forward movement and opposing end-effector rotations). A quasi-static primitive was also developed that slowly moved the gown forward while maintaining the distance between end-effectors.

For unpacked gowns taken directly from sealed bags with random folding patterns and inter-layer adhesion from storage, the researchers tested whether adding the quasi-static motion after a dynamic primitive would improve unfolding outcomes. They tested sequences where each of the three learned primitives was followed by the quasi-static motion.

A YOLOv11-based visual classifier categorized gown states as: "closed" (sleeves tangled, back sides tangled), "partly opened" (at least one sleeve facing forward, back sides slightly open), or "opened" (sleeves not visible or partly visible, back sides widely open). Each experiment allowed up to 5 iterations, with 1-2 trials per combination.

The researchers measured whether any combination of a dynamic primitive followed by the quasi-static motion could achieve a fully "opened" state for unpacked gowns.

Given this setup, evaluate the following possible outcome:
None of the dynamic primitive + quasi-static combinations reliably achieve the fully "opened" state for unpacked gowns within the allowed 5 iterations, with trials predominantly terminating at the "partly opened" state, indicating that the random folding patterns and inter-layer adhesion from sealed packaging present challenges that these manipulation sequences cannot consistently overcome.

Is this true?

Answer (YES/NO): YES